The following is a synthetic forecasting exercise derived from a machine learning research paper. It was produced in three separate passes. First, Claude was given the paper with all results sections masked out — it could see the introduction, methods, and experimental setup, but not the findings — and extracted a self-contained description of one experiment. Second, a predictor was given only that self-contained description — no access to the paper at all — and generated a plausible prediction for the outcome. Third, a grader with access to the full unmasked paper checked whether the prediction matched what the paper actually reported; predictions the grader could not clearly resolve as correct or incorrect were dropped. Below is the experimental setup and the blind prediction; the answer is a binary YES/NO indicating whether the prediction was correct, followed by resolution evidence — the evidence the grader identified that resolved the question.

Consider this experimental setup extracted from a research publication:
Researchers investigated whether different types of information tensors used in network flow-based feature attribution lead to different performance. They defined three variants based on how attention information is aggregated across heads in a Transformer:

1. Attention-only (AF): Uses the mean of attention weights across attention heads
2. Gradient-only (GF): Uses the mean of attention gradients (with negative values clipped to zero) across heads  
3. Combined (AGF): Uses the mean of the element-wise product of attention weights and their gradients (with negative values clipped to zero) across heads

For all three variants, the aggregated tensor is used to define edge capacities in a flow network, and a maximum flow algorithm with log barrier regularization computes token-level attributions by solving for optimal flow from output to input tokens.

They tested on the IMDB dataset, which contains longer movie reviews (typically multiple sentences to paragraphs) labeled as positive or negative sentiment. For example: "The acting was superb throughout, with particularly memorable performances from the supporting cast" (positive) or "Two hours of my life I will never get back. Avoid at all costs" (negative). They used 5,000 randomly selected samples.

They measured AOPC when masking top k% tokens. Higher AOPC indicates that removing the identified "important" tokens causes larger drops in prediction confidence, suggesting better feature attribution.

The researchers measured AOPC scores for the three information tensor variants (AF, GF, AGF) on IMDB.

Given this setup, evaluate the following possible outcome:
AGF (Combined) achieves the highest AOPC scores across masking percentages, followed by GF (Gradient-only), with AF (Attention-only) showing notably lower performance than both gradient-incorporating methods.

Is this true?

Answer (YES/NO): YES